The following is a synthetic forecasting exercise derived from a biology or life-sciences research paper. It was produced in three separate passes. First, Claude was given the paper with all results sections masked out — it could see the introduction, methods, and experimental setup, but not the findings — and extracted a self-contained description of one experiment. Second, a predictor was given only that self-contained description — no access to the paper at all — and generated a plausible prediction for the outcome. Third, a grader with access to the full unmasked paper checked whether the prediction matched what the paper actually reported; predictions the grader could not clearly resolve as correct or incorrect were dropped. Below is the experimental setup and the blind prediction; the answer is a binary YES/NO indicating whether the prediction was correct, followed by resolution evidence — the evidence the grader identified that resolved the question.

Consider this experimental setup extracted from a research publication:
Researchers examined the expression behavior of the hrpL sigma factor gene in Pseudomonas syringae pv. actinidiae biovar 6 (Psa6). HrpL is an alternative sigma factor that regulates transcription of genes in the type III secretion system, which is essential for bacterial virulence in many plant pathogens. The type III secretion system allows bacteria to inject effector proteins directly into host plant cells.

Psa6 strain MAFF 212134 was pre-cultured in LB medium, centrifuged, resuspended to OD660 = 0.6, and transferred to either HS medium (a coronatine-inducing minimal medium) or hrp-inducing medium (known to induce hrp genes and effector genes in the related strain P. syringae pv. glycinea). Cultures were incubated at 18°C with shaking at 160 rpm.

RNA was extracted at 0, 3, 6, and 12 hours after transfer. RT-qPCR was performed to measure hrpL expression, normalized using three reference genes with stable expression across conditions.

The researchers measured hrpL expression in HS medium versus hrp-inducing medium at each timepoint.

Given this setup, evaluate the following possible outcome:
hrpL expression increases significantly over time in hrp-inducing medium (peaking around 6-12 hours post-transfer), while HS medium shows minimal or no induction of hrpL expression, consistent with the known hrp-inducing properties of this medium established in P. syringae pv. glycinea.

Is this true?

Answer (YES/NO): NO